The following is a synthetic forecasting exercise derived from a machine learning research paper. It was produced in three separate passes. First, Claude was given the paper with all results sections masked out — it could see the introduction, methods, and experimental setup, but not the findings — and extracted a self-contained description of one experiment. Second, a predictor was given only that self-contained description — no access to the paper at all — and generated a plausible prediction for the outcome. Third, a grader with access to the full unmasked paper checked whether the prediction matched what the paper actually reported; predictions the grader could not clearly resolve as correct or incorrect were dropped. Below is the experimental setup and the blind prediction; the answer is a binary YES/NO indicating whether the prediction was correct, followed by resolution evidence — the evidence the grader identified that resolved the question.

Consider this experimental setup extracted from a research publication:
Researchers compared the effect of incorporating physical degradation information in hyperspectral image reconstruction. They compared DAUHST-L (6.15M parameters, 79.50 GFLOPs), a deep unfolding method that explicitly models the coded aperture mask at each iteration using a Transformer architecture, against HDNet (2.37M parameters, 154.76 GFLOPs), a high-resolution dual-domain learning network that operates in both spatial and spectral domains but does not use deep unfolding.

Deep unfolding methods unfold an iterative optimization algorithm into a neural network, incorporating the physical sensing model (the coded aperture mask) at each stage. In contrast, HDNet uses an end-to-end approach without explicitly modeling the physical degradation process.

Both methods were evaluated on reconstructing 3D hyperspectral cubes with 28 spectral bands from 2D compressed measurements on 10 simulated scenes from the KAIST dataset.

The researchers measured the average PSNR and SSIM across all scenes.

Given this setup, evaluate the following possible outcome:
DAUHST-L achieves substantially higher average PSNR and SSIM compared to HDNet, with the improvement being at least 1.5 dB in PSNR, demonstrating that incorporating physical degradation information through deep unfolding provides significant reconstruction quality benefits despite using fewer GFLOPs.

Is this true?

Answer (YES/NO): YES